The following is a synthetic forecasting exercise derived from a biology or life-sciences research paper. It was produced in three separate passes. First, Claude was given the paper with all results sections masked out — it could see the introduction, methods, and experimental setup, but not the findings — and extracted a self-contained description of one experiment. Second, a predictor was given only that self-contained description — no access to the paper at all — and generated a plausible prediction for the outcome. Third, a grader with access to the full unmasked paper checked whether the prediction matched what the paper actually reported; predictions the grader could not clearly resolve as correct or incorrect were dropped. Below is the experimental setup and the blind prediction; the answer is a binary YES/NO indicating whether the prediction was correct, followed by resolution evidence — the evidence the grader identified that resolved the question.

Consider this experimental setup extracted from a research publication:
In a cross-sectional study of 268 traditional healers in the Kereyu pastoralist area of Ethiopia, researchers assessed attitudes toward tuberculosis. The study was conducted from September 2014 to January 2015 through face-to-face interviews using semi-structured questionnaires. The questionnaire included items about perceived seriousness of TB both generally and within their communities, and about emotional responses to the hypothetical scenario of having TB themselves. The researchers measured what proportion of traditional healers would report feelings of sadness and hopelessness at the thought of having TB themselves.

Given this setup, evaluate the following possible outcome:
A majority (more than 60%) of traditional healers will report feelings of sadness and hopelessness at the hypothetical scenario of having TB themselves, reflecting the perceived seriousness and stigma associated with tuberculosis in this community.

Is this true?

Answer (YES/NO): NO